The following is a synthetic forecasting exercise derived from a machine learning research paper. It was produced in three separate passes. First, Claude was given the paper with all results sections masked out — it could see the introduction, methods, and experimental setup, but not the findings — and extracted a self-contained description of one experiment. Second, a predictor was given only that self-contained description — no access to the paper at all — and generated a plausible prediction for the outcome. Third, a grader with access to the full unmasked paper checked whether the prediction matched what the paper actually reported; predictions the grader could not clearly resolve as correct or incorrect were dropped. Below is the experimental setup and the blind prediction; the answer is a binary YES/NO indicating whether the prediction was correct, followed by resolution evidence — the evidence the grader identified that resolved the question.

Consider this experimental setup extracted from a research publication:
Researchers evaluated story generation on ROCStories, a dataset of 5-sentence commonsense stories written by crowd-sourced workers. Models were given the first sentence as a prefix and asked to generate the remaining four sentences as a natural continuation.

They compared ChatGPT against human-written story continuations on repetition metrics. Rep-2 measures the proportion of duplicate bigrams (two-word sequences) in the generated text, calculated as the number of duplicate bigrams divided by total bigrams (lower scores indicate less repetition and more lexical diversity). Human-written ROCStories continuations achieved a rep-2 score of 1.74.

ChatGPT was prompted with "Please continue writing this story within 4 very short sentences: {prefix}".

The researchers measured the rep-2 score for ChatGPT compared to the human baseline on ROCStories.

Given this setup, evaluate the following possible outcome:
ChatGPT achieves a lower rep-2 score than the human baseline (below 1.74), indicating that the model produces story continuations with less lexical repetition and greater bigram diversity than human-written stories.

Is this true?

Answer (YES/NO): YES